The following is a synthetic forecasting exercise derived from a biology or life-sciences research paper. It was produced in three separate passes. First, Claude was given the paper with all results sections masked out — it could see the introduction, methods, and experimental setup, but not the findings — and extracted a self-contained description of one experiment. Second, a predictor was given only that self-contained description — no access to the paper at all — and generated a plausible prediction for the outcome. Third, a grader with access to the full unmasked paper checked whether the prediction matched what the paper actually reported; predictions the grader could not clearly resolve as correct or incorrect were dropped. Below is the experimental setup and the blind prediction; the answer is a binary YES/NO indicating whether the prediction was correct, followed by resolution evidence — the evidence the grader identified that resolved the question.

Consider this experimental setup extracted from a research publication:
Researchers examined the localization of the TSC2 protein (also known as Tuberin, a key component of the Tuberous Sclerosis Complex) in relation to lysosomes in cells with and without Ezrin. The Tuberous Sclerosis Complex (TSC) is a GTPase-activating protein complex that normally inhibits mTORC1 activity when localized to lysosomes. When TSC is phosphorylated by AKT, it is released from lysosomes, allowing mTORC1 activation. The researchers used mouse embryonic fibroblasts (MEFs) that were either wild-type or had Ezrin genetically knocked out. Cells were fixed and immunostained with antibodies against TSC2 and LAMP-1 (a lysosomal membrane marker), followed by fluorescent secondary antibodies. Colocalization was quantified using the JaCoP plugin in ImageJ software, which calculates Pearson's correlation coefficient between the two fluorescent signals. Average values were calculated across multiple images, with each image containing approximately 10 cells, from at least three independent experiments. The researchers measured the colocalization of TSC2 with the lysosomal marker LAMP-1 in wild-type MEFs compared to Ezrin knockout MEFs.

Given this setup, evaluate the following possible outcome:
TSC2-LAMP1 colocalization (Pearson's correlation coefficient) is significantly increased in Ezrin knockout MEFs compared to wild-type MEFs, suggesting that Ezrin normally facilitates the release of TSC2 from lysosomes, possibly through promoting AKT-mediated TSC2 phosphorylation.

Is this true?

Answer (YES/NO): YES